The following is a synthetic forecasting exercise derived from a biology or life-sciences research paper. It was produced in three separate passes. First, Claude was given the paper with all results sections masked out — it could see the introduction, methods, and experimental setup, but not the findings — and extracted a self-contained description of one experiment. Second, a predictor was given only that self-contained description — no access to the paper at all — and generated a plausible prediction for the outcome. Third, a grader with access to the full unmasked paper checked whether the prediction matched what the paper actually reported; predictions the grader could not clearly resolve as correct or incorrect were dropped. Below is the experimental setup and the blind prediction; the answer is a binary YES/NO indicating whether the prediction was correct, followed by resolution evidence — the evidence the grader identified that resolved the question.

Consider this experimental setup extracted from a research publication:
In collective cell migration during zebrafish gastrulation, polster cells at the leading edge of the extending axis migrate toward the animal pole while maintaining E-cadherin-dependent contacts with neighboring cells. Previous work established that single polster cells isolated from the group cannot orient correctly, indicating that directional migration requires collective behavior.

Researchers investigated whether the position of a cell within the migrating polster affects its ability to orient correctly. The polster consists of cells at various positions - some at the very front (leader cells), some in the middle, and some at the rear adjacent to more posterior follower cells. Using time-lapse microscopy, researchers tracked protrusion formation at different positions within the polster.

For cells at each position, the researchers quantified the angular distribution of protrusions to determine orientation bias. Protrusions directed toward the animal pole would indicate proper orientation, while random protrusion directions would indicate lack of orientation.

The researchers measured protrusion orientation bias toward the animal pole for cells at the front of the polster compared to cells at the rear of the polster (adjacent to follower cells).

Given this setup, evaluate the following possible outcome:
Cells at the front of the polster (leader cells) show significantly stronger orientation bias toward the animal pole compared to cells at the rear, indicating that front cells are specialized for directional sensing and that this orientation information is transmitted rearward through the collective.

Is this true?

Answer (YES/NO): NO